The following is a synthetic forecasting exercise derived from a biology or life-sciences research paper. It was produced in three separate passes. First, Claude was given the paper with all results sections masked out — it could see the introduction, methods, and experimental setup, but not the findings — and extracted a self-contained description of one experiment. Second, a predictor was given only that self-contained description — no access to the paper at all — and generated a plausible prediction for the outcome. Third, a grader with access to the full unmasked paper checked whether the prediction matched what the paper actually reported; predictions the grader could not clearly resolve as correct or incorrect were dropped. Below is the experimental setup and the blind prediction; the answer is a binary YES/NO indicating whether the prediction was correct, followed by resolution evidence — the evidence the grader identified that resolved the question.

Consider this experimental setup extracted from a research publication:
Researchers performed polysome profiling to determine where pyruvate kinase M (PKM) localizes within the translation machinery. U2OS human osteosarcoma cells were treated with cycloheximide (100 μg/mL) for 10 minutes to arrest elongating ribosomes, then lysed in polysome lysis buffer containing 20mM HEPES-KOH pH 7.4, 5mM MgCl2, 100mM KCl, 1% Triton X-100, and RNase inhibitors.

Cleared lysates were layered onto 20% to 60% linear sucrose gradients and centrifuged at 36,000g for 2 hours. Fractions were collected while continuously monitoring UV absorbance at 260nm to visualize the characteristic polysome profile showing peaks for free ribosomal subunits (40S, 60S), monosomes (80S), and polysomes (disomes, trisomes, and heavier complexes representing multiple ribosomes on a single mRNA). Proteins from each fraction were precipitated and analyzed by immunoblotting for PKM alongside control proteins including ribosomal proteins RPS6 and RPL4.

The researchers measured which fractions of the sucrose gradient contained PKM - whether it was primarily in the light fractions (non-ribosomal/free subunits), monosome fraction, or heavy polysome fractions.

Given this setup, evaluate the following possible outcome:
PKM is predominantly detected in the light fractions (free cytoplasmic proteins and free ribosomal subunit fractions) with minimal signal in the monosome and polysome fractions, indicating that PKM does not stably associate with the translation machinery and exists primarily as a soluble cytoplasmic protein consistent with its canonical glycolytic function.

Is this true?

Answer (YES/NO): NO